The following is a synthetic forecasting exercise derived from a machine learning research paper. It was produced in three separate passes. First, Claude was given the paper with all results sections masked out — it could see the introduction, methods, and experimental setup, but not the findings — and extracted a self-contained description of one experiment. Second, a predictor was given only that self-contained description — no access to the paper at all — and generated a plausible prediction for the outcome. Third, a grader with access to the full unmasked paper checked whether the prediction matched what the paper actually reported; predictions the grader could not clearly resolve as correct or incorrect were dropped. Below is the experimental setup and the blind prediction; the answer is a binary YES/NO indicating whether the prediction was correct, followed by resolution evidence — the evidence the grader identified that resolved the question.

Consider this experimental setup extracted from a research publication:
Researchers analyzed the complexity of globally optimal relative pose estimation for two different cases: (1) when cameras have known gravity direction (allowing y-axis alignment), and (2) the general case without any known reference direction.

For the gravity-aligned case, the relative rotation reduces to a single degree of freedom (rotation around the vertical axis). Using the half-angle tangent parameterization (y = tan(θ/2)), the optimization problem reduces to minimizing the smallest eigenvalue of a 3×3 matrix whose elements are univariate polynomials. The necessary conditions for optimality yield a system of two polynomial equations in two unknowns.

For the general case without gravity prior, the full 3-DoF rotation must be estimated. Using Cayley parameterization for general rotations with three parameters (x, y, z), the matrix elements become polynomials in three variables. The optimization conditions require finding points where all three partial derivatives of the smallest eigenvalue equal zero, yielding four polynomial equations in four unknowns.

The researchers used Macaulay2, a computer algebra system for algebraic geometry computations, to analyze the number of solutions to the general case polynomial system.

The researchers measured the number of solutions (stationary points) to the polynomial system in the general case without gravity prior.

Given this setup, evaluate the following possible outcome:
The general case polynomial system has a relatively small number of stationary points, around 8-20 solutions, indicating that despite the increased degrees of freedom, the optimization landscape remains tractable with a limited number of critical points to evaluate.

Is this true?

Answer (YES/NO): NO